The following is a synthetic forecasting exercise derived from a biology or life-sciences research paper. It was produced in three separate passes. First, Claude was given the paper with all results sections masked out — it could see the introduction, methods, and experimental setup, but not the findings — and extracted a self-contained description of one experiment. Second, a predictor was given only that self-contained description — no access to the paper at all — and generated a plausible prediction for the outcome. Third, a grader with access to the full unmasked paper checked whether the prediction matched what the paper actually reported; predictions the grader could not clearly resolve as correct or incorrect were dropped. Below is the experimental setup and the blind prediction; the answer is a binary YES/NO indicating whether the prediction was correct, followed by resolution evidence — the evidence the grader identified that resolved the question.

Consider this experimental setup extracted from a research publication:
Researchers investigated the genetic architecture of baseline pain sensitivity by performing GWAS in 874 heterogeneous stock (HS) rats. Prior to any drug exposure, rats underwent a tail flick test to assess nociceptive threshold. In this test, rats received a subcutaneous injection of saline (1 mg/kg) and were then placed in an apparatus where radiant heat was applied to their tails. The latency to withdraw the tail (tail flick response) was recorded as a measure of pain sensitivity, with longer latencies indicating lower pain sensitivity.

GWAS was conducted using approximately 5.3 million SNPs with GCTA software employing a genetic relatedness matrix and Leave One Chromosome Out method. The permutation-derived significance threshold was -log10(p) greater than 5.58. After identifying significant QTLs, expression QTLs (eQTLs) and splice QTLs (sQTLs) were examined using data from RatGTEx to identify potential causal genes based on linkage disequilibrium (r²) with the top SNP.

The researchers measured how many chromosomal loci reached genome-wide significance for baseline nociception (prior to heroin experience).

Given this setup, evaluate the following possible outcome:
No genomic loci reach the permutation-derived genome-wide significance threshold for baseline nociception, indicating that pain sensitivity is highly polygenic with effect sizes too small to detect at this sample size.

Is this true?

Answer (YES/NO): NO